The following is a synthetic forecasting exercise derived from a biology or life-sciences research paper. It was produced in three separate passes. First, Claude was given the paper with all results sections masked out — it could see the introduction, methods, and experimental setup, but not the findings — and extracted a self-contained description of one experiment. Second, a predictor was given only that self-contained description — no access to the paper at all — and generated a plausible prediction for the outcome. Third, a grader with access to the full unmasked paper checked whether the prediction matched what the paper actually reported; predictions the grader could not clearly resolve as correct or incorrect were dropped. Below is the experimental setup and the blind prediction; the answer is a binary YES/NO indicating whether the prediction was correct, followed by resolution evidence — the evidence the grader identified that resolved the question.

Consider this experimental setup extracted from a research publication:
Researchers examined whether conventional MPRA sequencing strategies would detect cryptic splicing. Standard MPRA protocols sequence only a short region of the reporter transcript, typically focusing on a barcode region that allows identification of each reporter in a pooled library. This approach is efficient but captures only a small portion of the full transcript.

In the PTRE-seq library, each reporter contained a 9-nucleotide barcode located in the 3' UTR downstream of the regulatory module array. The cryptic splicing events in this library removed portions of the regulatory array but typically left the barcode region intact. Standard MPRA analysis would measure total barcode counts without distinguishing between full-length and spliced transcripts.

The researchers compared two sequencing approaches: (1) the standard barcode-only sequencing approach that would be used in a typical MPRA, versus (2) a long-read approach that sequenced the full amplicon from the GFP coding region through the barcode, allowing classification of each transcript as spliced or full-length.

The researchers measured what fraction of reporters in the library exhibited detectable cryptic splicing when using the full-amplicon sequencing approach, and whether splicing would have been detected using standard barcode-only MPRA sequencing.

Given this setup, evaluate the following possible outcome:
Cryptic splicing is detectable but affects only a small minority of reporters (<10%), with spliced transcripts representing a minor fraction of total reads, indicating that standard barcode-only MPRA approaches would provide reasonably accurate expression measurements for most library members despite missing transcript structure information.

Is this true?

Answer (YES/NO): NO